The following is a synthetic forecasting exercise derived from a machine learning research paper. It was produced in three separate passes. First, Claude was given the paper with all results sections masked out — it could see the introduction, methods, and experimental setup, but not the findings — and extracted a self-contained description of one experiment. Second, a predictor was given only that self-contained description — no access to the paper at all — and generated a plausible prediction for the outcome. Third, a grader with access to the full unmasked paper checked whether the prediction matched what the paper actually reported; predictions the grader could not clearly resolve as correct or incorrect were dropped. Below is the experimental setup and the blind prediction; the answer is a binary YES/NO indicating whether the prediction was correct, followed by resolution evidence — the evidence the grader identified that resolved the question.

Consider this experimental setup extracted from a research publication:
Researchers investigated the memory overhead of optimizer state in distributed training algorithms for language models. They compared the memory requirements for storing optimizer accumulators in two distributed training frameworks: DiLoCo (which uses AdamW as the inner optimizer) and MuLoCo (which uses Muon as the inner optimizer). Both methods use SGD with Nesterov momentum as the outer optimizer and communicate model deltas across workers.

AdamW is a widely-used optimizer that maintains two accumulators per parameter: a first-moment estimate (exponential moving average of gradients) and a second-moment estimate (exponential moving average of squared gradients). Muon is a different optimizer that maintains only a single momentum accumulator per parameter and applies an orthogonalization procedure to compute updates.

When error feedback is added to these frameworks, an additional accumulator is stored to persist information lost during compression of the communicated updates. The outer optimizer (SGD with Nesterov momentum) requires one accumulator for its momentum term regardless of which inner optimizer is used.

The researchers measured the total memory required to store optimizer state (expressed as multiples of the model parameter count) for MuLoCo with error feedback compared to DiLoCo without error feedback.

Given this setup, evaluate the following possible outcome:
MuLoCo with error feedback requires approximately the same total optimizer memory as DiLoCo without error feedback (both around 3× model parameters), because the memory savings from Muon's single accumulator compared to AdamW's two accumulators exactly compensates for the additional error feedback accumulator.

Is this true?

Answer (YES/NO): YES